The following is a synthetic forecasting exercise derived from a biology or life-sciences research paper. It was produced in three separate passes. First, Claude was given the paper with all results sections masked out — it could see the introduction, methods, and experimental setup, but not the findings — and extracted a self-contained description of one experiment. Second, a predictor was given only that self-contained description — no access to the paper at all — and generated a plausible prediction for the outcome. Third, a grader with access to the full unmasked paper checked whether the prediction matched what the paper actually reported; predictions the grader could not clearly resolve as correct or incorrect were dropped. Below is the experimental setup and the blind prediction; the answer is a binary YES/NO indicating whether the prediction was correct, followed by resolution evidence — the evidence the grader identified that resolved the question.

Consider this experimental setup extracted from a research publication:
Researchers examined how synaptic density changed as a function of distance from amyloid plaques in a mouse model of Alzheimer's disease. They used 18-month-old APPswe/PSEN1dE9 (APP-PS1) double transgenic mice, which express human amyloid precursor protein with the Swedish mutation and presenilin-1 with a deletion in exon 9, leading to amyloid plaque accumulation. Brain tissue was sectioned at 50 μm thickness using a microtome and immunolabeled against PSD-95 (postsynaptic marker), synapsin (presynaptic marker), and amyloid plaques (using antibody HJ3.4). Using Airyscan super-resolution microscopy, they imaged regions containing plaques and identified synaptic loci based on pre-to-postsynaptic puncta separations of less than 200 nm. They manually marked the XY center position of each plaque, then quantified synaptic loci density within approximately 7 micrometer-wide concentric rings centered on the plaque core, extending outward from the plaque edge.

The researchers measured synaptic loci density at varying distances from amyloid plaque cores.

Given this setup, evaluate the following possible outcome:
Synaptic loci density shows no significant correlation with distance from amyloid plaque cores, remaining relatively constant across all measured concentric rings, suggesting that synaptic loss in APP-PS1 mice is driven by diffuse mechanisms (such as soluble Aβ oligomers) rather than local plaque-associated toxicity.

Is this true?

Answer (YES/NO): NO